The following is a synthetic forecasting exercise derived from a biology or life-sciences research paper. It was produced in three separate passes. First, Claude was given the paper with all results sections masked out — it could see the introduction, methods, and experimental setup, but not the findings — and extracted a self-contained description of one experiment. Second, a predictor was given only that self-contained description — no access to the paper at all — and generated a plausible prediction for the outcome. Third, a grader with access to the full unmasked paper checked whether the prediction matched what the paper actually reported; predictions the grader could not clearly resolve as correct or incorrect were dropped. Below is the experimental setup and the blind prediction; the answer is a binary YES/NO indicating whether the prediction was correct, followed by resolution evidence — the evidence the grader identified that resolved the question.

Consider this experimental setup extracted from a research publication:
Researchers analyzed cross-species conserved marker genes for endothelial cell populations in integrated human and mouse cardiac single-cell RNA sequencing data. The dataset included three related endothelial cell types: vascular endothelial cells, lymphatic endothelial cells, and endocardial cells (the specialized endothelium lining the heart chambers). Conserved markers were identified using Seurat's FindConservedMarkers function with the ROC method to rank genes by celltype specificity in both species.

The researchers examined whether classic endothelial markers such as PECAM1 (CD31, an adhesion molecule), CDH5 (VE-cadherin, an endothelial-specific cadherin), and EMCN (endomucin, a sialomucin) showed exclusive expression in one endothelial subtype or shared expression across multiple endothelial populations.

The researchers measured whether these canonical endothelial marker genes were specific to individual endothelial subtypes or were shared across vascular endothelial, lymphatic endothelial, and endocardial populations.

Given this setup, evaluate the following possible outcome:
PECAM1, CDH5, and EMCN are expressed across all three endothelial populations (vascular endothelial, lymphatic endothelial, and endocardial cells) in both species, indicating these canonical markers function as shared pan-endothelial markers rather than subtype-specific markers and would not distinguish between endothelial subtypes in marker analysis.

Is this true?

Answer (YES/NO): YES